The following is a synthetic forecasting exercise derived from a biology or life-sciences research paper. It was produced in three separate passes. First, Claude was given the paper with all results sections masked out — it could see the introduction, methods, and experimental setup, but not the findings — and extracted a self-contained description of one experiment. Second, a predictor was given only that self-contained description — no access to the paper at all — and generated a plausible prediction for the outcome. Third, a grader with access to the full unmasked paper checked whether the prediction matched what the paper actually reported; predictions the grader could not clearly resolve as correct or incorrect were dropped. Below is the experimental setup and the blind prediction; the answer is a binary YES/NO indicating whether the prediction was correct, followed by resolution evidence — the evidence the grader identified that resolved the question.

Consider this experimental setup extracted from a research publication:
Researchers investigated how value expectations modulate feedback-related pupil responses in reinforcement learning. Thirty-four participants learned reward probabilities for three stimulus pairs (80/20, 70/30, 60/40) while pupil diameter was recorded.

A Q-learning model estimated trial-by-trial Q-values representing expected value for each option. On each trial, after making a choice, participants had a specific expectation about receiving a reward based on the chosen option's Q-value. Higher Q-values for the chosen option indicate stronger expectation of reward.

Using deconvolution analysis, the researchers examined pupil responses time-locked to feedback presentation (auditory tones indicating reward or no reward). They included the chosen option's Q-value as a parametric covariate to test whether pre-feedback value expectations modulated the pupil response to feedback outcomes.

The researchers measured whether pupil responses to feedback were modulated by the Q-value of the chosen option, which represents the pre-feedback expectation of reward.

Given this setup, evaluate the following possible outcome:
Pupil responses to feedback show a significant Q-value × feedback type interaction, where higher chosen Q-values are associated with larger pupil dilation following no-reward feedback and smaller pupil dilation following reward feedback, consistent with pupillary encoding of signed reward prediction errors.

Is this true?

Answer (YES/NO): NO